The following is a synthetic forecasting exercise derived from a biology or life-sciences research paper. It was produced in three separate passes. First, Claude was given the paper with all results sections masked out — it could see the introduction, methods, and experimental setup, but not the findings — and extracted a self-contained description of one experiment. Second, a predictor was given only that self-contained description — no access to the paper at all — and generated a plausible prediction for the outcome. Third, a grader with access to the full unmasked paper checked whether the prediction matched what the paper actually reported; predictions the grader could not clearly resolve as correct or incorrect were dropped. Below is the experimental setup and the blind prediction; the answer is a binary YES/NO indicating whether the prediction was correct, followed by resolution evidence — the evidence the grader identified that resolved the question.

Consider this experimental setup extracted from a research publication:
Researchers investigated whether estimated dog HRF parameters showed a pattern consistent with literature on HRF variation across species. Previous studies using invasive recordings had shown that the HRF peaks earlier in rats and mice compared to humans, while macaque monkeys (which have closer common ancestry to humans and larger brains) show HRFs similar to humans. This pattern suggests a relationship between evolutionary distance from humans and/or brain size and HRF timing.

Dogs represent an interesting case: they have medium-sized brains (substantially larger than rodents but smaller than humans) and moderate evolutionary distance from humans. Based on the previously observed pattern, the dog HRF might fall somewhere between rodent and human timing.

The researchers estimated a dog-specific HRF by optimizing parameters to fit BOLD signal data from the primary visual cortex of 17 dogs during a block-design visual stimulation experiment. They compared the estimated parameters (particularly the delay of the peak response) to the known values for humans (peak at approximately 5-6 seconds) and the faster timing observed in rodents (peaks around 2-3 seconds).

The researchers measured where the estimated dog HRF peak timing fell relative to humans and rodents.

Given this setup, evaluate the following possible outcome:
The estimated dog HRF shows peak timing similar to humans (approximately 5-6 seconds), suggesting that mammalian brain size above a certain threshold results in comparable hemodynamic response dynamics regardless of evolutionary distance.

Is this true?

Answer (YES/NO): NO